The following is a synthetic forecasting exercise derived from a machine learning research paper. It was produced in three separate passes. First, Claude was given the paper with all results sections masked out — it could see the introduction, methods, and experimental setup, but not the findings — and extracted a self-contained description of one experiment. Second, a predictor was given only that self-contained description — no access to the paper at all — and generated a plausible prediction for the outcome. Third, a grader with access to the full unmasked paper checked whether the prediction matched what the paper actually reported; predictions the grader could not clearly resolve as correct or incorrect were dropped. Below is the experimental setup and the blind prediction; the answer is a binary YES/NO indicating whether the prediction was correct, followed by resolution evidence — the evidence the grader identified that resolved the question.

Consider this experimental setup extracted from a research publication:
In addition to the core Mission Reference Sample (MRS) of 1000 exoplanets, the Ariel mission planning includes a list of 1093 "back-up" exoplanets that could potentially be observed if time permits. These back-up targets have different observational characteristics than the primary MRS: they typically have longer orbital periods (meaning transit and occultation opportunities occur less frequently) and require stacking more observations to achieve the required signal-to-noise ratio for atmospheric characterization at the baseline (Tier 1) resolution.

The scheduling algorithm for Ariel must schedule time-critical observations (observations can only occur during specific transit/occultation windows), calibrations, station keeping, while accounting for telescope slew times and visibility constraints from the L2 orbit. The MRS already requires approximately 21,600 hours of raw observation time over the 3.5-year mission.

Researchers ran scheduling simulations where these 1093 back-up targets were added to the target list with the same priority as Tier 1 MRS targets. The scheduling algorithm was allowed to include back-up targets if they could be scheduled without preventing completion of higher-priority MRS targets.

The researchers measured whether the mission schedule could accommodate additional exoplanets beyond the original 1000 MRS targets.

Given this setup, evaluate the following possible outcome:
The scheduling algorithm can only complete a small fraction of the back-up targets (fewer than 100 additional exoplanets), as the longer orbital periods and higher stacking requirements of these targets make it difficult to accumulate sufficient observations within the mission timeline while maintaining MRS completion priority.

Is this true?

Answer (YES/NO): NO